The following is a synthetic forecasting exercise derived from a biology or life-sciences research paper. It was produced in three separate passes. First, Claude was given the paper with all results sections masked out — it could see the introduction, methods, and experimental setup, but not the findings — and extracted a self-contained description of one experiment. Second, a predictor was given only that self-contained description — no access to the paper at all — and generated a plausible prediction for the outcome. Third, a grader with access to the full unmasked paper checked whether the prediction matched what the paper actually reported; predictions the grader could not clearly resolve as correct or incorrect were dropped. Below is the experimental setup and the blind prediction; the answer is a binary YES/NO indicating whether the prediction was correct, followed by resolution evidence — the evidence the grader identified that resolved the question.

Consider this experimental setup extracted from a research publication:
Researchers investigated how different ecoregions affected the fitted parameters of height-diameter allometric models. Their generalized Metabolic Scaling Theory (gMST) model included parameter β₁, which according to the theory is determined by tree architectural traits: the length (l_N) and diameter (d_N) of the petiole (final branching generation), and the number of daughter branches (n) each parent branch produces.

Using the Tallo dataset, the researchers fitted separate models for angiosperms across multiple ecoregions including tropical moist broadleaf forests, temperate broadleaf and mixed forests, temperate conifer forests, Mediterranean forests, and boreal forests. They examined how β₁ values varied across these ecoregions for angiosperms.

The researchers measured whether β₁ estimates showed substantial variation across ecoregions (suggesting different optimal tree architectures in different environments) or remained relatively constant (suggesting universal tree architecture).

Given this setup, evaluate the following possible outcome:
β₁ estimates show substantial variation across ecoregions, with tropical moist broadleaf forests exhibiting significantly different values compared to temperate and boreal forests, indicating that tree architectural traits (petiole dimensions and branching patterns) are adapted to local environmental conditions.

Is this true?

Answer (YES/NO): YES